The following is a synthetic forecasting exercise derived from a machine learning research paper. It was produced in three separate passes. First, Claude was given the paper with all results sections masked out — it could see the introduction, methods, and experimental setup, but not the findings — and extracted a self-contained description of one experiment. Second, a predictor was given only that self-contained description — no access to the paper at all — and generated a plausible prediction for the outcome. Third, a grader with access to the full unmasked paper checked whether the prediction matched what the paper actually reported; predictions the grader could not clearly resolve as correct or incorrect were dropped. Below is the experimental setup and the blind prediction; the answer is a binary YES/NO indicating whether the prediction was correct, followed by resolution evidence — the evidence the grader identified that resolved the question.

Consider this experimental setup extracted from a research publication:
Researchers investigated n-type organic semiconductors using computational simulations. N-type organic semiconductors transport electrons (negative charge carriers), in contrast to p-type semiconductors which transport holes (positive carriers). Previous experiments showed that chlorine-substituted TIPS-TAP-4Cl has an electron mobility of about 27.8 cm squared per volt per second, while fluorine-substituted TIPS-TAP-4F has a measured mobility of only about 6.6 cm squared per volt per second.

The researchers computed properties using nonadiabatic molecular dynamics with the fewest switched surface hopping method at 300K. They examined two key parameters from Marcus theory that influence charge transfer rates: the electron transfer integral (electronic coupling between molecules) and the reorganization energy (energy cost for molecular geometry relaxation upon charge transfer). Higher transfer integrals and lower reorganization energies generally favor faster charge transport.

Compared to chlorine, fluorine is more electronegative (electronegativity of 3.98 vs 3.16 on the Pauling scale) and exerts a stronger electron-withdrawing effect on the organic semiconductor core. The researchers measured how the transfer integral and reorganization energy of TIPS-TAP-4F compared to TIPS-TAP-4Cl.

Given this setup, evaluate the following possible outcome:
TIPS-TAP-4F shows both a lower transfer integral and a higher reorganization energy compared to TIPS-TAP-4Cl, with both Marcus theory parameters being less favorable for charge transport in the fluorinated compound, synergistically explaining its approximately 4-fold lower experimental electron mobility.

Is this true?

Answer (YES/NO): YES